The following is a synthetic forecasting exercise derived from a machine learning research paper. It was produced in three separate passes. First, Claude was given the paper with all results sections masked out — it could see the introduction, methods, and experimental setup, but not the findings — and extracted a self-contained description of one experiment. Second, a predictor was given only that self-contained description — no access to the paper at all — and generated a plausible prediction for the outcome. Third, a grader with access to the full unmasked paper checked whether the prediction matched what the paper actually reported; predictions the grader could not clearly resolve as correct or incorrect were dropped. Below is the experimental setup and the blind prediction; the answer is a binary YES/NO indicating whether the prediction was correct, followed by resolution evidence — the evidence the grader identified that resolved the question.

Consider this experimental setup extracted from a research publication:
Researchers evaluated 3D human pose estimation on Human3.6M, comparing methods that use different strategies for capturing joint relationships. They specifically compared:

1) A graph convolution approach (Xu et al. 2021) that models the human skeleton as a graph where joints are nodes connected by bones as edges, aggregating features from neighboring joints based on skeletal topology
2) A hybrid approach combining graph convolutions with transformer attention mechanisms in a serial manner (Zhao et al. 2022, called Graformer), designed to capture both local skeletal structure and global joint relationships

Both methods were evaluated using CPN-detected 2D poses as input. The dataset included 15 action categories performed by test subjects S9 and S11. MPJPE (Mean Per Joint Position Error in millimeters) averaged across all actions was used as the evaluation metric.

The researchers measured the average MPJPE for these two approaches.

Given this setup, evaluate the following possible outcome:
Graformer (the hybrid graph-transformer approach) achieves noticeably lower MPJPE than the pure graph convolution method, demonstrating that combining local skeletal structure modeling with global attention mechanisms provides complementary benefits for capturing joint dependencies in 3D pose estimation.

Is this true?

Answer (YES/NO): NO